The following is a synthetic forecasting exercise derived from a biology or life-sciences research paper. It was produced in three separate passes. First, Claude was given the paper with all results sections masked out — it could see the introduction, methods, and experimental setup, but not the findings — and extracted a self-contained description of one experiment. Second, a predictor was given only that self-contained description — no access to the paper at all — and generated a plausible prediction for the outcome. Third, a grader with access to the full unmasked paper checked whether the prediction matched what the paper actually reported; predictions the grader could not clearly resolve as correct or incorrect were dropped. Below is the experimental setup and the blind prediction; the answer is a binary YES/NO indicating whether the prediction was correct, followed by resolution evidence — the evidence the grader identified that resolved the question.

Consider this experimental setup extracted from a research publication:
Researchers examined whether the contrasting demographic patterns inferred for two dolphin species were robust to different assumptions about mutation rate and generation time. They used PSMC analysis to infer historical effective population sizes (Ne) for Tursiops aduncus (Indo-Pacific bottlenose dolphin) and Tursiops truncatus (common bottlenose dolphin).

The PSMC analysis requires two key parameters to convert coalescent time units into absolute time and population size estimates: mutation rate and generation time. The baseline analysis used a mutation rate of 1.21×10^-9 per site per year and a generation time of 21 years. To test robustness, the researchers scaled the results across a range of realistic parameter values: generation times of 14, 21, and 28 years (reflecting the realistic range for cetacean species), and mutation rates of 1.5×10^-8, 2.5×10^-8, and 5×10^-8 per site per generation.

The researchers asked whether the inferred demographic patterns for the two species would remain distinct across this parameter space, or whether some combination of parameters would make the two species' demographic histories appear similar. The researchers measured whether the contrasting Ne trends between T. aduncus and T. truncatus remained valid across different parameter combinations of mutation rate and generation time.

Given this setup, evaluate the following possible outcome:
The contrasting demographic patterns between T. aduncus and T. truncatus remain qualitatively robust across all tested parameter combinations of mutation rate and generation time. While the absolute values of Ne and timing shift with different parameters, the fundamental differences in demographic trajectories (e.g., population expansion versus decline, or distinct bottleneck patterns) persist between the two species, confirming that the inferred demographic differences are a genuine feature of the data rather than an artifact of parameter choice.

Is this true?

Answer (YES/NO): YES